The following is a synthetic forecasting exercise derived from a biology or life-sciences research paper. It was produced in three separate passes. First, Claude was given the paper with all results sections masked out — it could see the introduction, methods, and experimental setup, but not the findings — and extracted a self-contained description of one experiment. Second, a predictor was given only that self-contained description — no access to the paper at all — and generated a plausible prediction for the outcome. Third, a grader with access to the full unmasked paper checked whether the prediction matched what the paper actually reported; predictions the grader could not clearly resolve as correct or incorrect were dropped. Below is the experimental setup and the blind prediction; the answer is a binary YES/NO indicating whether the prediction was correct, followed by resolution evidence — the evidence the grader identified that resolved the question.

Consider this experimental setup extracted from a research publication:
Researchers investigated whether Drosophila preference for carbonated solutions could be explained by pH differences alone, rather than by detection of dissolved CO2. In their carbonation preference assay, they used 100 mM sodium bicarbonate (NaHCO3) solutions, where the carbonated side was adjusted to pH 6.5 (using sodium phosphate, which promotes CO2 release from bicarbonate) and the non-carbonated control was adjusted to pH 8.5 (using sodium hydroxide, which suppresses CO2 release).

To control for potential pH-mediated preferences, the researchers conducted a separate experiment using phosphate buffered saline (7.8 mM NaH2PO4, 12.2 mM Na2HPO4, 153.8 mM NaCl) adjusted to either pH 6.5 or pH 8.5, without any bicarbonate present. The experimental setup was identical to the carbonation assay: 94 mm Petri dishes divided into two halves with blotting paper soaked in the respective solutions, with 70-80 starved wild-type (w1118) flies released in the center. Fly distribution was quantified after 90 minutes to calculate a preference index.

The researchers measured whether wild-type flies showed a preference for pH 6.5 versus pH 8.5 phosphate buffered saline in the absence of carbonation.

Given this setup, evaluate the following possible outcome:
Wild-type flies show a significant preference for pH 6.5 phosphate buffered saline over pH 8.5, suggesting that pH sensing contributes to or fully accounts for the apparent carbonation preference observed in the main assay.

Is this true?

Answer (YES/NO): NO